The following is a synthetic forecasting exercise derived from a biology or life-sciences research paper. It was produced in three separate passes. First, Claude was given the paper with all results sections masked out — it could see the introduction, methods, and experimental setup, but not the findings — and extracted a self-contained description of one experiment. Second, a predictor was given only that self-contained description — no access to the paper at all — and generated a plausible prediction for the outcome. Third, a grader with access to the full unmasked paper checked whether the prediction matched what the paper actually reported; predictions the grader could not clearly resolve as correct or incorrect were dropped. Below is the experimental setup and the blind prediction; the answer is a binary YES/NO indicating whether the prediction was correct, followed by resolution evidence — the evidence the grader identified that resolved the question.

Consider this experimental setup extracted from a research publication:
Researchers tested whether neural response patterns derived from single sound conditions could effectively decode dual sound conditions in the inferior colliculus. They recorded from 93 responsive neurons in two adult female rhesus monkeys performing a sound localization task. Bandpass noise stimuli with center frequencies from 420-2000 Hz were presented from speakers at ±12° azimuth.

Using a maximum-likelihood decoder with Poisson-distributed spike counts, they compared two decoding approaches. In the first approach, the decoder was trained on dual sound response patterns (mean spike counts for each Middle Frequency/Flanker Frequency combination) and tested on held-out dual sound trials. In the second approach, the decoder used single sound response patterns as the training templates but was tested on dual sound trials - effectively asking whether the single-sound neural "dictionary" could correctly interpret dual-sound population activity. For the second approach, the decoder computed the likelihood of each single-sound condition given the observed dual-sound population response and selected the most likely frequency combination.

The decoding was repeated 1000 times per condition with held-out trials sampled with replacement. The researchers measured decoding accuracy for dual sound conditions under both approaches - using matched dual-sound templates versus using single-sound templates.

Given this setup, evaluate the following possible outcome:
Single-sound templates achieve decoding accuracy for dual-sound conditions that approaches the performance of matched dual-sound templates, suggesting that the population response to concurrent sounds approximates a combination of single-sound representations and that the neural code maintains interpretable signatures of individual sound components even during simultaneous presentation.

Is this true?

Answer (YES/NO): NO